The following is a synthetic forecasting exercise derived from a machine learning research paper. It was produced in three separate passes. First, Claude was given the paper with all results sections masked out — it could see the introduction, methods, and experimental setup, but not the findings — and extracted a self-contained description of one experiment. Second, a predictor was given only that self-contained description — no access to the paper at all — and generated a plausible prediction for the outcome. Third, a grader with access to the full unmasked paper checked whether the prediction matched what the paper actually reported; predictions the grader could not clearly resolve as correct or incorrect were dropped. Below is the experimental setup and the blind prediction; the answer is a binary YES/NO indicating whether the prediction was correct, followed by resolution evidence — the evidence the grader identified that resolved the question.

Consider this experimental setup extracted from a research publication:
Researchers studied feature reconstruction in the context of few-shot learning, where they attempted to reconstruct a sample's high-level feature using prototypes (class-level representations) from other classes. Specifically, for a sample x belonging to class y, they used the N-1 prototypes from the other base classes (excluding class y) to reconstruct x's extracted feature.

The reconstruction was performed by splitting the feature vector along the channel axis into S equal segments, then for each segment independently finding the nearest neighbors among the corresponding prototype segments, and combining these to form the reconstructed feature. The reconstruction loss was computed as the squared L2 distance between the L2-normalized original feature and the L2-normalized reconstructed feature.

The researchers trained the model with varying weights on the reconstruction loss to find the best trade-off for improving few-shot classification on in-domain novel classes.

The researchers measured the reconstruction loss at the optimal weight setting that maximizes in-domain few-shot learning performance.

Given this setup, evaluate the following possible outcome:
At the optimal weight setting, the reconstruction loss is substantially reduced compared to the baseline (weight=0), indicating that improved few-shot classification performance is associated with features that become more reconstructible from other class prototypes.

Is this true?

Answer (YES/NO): NO